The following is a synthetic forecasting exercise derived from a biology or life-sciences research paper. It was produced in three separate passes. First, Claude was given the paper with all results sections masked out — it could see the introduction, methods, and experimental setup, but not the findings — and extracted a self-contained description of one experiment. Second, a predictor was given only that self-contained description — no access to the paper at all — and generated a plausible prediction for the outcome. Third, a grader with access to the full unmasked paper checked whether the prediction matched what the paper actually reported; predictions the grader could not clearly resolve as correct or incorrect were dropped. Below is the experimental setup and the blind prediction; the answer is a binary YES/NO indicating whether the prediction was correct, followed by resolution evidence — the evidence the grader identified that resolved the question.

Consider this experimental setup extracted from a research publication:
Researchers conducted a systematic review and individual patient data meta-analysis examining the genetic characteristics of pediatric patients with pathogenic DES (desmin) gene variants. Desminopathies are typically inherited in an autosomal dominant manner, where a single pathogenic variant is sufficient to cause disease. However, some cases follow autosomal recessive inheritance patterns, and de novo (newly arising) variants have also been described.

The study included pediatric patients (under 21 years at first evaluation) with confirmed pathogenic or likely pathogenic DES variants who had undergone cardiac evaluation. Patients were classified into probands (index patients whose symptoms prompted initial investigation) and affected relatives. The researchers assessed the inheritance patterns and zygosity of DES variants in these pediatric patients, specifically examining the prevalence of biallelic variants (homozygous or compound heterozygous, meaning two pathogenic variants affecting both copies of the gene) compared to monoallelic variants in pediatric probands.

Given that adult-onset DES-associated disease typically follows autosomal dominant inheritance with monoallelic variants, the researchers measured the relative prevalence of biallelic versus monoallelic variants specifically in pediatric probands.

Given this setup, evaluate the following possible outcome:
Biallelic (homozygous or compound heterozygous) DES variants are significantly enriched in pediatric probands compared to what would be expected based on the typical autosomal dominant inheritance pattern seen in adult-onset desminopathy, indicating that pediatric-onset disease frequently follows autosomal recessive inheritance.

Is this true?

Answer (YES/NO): YES